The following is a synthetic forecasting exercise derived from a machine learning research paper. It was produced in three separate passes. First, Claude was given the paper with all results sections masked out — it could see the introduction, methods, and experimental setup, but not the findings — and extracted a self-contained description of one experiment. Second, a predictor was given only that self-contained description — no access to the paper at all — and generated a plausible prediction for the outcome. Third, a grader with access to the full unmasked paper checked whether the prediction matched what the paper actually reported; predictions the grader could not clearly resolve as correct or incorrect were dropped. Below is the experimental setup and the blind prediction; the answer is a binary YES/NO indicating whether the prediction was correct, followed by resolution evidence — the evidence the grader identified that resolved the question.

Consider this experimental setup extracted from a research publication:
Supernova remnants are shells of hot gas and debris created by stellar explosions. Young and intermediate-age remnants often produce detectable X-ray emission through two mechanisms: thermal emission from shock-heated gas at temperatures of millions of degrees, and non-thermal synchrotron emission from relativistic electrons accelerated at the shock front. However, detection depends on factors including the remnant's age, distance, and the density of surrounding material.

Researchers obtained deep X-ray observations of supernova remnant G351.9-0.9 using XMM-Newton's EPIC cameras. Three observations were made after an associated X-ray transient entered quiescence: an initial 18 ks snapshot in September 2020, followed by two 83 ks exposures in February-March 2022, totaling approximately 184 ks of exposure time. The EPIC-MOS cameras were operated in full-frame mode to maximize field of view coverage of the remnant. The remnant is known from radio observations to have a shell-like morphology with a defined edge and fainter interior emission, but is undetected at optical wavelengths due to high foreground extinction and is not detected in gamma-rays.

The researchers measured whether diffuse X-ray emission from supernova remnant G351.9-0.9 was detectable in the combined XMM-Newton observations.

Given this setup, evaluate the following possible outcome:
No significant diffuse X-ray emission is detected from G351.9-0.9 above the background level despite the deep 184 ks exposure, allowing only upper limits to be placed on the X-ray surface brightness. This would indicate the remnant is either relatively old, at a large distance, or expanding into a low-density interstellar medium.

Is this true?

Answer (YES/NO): YES